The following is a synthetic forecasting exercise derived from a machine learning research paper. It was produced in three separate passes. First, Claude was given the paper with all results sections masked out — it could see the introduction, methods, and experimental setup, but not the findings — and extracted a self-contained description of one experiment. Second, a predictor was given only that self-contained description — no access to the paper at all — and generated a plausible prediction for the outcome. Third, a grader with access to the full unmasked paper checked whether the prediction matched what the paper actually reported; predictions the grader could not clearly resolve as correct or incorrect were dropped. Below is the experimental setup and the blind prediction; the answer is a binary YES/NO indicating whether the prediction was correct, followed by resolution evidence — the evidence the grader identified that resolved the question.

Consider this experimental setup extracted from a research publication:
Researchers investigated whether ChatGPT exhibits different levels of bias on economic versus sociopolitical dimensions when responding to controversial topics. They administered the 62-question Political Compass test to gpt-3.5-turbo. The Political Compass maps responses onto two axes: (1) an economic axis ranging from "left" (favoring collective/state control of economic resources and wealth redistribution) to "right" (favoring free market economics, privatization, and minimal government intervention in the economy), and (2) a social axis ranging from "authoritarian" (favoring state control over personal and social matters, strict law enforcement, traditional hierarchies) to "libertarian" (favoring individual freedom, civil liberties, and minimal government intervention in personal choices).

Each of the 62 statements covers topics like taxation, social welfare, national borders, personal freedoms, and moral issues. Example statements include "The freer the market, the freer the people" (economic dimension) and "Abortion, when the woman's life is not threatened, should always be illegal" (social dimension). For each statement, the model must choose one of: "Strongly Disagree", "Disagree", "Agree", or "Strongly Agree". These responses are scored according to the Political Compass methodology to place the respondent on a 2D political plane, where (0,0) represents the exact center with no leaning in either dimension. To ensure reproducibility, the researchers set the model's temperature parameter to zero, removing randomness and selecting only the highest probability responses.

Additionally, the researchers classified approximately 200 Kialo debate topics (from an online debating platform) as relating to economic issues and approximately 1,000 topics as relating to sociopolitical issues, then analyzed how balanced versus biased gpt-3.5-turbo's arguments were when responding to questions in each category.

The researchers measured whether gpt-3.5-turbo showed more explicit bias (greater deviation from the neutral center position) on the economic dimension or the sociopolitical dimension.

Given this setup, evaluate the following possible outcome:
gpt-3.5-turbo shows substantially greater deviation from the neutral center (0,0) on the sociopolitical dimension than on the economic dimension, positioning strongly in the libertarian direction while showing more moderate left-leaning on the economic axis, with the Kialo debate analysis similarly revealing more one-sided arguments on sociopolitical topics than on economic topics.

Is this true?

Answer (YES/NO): YES